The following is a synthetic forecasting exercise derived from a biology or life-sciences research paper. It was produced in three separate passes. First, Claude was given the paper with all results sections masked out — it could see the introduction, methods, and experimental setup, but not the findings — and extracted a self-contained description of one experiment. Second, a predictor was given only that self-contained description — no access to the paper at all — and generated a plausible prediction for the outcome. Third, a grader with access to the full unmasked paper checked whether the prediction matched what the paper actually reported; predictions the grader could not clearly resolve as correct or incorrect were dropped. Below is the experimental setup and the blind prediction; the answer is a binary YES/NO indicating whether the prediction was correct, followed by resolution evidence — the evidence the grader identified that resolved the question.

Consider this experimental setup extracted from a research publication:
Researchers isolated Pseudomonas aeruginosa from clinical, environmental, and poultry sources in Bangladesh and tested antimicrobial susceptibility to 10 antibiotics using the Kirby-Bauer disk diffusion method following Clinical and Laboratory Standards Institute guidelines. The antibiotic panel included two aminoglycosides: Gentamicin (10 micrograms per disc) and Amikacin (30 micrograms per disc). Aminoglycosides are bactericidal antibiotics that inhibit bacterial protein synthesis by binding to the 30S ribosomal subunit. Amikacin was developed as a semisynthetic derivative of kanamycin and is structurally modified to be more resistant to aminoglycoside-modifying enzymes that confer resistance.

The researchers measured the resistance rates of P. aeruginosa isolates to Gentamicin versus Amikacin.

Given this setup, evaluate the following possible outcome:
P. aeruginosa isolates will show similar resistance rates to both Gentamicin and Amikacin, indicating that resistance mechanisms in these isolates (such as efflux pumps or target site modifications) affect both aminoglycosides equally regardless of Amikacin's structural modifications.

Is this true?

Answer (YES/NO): YES